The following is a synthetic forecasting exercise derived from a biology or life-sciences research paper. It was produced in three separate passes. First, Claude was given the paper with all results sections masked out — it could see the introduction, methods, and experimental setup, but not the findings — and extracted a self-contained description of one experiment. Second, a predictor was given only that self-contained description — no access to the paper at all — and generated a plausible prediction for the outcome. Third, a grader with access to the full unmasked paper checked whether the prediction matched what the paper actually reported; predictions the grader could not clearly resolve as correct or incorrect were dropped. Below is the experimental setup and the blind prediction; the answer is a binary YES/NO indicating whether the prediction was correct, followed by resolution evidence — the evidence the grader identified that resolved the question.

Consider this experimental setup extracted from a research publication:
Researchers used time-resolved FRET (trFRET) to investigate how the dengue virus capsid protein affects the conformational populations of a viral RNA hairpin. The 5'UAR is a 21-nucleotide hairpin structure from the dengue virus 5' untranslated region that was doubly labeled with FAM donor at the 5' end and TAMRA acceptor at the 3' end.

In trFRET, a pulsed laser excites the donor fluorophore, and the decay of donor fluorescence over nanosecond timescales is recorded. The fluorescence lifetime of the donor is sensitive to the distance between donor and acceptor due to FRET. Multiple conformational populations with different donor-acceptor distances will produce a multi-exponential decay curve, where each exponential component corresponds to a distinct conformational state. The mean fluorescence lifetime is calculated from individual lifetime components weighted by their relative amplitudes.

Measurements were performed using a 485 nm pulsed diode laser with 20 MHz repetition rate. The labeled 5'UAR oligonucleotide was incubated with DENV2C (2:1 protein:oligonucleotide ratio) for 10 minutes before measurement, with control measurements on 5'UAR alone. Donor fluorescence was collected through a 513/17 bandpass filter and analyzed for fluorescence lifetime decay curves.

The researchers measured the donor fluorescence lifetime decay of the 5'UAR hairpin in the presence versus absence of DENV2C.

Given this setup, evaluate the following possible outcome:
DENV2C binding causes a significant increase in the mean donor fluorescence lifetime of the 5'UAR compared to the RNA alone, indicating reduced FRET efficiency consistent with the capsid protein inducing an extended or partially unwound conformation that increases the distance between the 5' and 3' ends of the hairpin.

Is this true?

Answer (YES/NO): NO